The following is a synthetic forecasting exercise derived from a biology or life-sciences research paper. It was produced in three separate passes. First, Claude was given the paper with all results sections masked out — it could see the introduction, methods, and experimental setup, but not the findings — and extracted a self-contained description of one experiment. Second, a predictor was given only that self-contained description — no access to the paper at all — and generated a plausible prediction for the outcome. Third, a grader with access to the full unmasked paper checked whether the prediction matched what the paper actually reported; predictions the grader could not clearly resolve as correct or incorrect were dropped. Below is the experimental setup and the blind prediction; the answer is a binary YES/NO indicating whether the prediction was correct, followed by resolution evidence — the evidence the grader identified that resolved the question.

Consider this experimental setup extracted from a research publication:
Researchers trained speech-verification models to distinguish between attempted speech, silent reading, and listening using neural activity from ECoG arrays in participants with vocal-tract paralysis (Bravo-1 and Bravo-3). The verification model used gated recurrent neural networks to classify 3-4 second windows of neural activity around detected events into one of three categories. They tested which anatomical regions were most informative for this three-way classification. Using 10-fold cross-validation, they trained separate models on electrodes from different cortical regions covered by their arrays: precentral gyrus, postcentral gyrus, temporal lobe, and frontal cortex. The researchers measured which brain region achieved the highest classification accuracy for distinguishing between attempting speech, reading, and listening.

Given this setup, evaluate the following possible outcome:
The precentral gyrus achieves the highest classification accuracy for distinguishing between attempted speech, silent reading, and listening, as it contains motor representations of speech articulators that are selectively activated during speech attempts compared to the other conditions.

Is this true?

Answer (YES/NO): YES